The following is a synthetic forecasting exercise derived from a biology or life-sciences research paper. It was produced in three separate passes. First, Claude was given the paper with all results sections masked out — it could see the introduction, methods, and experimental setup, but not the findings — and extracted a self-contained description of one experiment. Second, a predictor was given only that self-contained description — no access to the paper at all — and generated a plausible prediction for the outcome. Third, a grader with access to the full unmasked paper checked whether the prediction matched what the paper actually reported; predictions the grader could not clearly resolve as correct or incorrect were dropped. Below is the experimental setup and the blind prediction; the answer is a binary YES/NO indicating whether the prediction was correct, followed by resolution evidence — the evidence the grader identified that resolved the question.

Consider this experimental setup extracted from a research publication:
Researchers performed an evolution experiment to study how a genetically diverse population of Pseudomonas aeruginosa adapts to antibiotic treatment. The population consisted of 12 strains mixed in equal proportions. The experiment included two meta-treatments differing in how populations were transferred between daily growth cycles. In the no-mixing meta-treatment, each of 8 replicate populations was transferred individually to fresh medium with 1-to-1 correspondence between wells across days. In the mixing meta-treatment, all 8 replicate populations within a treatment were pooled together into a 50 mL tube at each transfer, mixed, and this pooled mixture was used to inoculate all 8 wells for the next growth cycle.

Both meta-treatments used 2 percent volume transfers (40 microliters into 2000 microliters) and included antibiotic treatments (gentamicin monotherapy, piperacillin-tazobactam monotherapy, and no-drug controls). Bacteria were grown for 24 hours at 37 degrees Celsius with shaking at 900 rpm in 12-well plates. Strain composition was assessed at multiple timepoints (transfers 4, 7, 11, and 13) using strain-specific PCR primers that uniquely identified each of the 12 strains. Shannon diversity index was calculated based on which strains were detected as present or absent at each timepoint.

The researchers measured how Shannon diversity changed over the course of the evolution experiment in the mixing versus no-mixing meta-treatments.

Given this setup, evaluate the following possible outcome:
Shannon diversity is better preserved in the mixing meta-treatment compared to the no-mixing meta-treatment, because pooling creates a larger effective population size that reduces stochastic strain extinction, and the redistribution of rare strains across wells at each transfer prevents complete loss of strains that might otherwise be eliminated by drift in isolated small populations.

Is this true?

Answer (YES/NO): YES